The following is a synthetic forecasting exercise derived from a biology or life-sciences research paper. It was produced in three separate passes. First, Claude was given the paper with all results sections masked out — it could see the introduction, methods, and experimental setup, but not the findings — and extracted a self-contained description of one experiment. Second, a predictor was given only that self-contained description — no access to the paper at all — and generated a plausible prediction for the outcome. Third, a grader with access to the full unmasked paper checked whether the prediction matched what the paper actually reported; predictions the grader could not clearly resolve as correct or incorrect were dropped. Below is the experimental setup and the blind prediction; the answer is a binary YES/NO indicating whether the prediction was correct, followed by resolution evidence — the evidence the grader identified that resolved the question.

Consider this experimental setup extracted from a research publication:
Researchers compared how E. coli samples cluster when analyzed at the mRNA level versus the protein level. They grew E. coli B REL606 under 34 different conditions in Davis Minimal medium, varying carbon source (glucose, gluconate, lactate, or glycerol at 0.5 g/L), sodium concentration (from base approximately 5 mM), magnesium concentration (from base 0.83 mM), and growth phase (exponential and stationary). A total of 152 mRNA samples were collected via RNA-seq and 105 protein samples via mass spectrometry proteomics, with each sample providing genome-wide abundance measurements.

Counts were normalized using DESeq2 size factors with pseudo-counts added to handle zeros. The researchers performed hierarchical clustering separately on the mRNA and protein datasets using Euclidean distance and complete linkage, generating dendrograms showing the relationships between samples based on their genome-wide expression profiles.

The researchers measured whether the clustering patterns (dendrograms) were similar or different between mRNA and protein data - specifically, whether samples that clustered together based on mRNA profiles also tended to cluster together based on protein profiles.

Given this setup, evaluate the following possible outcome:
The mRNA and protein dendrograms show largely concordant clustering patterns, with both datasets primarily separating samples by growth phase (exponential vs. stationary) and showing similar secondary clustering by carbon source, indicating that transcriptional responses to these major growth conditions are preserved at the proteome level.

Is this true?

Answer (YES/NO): NO